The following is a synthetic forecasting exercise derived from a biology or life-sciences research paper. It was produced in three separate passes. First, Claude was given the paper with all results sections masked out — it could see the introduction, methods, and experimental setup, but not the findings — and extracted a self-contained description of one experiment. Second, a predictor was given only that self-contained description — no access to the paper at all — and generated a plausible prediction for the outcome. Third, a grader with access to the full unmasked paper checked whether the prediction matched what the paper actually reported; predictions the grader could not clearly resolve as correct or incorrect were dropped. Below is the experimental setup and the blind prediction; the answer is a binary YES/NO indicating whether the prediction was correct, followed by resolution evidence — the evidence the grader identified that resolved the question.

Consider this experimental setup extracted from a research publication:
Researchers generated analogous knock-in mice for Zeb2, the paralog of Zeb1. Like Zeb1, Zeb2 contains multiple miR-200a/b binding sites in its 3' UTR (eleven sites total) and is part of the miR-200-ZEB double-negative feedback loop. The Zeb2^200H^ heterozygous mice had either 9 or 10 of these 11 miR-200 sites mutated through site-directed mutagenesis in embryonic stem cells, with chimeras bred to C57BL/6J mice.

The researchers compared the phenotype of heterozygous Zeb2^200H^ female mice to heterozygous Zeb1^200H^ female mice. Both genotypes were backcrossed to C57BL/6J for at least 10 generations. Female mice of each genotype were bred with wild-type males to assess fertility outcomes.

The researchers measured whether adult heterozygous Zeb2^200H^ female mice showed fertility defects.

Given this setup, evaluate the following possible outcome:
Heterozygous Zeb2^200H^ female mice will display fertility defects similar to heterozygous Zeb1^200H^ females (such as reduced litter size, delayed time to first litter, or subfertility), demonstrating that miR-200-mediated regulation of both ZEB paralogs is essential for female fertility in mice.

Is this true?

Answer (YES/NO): NO